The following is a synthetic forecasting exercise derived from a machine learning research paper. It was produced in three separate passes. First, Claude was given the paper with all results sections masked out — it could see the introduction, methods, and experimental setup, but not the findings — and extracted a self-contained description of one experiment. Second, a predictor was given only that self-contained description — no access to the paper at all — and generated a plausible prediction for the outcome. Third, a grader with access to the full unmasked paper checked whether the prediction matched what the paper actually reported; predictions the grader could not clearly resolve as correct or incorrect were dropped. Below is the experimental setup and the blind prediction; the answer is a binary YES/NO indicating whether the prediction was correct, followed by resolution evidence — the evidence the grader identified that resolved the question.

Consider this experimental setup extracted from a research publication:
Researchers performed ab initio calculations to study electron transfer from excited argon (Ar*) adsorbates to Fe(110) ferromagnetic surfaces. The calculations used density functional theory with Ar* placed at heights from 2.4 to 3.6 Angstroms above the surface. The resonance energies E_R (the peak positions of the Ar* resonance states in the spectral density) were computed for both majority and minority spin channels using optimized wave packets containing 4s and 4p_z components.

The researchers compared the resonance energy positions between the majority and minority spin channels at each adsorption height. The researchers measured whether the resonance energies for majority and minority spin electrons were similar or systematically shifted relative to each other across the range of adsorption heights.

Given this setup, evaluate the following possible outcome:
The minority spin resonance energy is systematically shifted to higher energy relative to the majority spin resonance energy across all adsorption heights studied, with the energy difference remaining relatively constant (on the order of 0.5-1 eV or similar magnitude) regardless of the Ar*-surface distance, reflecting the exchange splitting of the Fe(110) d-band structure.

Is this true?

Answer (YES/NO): NO